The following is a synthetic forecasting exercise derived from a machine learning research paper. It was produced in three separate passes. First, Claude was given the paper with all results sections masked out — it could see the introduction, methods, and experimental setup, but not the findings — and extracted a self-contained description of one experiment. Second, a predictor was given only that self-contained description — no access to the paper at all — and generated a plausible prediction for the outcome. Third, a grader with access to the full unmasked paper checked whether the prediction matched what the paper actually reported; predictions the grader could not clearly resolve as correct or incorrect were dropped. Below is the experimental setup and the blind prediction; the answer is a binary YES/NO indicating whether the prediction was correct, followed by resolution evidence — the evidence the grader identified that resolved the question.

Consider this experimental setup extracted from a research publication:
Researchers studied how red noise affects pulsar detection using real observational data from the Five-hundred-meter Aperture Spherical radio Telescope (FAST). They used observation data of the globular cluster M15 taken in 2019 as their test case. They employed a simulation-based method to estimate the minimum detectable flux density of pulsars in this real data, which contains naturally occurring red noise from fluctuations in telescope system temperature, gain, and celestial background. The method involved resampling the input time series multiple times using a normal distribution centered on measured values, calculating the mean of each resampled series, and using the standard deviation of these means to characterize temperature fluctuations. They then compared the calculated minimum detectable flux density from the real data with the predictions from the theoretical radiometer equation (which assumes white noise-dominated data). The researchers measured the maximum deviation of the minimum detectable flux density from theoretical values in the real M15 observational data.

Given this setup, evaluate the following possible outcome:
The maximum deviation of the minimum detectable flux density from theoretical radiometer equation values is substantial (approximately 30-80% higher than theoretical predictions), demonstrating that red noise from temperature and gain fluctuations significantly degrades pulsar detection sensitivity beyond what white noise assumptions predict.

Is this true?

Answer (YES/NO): NO